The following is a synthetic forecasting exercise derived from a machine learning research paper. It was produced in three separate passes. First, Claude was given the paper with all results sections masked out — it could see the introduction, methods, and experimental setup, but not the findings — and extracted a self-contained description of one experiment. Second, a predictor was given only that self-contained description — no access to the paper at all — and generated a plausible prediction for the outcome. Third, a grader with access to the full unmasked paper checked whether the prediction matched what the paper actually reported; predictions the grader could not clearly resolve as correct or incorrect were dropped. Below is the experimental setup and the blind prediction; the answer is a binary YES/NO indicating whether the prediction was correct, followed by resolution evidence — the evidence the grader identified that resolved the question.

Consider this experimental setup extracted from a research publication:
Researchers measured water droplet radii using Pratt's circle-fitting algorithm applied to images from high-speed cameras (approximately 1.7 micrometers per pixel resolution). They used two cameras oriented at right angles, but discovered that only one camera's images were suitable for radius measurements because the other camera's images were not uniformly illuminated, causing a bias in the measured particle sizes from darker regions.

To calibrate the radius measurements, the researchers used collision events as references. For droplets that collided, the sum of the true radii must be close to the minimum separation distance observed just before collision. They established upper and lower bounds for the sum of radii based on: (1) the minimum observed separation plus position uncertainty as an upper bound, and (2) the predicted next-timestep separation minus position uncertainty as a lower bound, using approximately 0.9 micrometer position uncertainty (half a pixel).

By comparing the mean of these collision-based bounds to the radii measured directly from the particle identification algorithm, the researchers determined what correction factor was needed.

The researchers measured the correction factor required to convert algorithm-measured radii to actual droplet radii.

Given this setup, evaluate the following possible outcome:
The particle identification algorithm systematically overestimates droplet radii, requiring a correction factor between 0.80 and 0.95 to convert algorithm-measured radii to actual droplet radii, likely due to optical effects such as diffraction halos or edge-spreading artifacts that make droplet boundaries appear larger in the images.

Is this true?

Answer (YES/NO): YES